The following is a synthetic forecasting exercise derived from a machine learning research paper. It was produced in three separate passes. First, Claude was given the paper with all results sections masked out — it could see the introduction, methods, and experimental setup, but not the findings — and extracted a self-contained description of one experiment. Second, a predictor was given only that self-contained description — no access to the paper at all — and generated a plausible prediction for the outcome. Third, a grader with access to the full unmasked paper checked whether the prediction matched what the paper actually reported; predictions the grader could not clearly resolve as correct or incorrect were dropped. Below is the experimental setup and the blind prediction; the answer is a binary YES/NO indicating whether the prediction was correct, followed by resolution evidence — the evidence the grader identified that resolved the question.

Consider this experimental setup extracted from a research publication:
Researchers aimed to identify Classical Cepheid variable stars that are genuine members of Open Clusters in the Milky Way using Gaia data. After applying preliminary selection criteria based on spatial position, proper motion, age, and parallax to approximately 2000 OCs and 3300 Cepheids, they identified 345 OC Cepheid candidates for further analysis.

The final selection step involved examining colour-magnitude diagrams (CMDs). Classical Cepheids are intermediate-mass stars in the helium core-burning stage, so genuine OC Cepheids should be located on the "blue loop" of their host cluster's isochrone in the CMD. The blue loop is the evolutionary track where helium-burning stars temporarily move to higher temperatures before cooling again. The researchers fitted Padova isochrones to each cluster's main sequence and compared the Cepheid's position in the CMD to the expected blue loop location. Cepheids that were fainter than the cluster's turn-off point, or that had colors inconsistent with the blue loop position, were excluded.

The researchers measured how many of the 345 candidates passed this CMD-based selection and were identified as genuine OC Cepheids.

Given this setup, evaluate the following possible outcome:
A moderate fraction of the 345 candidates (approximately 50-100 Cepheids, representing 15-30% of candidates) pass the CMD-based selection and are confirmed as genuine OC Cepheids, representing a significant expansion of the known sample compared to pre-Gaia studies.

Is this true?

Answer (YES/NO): NO